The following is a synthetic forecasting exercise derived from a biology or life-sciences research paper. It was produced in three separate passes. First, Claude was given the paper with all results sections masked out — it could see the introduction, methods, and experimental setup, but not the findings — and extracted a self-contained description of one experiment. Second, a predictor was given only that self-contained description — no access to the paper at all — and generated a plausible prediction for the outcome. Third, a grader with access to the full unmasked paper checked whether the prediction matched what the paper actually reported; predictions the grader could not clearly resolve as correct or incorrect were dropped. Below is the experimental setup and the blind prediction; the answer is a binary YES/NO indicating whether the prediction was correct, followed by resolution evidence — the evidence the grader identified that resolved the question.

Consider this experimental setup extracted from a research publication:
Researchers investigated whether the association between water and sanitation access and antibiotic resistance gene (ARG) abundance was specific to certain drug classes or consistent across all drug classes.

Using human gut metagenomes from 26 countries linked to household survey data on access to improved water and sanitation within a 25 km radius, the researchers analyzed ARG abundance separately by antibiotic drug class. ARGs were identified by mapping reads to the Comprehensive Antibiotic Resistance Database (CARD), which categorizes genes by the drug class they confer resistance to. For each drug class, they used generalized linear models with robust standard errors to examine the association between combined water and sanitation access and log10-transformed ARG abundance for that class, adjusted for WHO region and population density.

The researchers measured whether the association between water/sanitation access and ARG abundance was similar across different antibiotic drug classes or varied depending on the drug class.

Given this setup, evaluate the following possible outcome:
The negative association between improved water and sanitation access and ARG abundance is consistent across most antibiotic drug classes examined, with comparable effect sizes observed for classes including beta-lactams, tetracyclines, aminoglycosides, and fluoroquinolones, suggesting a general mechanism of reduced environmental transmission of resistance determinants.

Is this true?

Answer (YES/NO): NO